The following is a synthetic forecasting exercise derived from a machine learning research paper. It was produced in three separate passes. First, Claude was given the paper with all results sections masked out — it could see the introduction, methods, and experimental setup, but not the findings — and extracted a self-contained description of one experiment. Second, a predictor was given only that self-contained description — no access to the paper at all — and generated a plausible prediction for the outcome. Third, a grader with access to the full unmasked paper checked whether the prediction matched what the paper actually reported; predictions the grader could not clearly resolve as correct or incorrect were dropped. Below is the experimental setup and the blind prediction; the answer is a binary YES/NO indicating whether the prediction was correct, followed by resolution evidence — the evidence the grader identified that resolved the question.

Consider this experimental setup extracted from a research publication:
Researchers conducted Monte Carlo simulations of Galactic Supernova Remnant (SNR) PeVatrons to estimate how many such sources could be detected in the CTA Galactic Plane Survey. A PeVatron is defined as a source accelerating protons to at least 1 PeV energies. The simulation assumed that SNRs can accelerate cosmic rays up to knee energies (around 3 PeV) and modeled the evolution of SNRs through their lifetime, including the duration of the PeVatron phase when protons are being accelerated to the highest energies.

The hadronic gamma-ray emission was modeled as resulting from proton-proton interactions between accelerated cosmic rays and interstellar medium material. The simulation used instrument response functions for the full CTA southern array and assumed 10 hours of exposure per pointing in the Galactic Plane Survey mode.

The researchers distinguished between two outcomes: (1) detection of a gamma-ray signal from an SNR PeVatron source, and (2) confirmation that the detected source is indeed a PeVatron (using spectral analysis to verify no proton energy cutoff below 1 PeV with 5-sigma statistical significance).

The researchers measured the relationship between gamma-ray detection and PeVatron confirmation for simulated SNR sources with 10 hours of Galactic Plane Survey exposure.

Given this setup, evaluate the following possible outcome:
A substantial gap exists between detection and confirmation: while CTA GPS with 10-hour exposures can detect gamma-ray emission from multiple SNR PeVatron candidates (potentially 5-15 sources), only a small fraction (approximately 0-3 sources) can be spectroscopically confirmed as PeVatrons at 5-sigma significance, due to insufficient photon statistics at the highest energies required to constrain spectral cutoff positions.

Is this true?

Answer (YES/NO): YES